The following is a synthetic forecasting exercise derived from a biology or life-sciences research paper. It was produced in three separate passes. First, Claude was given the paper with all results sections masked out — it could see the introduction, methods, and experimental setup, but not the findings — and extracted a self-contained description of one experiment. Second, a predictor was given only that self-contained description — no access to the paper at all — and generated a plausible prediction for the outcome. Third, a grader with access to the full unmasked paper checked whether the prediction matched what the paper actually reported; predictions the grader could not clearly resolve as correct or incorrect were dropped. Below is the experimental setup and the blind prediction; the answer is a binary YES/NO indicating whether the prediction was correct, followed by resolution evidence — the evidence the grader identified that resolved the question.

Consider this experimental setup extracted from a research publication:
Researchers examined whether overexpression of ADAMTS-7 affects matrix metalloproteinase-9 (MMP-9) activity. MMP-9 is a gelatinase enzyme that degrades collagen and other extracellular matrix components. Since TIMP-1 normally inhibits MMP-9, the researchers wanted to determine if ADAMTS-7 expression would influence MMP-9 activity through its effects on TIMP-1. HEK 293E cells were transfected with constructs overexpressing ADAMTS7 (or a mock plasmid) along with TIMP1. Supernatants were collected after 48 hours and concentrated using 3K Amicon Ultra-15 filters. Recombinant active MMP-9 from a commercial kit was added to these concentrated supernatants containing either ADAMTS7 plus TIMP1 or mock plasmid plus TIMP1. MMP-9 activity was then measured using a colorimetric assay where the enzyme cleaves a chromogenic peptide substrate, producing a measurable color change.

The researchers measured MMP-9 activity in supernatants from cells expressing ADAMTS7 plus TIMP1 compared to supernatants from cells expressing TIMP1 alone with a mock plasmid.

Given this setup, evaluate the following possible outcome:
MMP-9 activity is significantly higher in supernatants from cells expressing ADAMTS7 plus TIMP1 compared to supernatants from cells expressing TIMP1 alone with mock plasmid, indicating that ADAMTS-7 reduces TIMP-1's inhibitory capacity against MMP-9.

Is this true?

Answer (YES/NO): YES